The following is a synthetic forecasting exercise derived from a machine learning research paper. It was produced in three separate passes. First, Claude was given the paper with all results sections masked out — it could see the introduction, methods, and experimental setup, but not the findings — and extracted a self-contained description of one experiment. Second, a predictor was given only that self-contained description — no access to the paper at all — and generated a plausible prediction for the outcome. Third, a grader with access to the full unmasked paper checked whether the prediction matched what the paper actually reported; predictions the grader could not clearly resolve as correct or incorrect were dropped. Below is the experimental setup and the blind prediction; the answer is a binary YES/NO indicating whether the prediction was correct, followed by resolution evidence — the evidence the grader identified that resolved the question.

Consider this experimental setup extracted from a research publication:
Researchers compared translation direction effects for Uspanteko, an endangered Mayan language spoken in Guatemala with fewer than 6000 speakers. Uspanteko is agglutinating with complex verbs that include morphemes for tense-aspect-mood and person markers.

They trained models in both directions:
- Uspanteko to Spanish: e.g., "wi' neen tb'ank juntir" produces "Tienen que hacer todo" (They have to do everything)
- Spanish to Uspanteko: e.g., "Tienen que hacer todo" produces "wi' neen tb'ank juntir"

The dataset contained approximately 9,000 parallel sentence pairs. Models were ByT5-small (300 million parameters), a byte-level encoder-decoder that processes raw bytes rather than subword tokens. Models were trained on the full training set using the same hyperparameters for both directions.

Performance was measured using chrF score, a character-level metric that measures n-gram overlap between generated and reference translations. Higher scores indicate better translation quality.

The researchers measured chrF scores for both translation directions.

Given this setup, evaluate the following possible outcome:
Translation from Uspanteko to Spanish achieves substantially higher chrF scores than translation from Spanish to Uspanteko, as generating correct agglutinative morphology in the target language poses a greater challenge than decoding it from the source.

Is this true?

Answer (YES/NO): NO